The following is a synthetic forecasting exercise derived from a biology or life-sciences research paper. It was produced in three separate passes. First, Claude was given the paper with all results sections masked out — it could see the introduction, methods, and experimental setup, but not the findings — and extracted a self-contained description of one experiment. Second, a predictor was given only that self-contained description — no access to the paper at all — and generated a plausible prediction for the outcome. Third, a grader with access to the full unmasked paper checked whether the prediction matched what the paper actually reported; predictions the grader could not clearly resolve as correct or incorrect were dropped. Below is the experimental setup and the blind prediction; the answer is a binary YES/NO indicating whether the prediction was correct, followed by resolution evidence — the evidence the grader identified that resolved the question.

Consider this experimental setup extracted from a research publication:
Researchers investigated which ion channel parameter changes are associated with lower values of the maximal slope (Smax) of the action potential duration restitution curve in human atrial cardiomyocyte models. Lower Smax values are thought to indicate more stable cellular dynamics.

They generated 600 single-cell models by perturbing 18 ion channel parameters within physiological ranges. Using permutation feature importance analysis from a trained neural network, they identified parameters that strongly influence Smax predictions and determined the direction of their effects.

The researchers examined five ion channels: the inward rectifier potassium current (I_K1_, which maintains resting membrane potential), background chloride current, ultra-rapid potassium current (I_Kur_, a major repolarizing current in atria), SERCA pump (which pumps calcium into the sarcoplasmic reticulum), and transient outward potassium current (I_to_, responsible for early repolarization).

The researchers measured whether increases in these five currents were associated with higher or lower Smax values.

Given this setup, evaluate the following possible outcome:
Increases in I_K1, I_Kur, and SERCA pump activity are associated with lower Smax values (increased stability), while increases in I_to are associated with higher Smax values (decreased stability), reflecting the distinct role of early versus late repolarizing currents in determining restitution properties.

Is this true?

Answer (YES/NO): NO